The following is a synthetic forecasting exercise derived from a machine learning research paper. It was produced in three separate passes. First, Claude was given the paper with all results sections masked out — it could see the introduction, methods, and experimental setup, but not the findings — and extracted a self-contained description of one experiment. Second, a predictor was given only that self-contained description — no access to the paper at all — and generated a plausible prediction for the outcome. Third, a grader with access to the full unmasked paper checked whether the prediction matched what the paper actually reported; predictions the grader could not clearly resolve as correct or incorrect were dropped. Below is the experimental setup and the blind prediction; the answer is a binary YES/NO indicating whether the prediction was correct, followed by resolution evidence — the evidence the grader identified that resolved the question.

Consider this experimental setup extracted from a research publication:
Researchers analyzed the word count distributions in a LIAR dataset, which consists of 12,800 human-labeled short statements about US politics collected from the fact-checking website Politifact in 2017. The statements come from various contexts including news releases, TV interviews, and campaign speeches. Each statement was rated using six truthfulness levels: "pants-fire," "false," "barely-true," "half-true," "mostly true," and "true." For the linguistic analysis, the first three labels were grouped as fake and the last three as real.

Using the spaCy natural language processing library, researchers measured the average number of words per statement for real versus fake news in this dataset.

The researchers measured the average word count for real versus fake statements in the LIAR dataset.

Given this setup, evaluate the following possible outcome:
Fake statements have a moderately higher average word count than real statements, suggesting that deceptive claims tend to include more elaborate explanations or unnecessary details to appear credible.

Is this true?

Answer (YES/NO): NO